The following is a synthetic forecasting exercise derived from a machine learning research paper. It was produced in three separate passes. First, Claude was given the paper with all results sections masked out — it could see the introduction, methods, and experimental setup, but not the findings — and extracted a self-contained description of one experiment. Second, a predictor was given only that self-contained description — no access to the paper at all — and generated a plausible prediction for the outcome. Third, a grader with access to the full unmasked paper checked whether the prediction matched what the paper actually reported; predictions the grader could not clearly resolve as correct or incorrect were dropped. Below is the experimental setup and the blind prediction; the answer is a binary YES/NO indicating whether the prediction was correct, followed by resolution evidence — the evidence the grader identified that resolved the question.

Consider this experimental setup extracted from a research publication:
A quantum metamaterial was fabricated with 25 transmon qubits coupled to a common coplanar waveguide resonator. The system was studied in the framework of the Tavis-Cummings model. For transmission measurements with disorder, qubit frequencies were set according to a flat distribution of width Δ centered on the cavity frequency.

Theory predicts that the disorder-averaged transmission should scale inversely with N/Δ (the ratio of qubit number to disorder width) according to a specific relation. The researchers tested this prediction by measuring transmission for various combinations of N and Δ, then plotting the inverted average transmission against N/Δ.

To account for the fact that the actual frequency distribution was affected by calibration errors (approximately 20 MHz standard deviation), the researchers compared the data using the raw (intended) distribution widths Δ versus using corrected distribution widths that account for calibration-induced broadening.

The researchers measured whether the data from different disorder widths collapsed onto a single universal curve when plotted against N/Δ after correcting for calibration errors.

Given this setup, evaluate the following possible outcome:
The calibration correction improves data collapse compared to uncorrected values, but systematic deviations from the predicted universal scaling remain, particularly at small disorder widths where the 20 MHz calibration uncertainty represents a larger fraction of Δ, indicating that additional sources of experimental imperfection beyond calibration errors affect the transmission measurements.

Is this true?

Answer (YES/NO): NO